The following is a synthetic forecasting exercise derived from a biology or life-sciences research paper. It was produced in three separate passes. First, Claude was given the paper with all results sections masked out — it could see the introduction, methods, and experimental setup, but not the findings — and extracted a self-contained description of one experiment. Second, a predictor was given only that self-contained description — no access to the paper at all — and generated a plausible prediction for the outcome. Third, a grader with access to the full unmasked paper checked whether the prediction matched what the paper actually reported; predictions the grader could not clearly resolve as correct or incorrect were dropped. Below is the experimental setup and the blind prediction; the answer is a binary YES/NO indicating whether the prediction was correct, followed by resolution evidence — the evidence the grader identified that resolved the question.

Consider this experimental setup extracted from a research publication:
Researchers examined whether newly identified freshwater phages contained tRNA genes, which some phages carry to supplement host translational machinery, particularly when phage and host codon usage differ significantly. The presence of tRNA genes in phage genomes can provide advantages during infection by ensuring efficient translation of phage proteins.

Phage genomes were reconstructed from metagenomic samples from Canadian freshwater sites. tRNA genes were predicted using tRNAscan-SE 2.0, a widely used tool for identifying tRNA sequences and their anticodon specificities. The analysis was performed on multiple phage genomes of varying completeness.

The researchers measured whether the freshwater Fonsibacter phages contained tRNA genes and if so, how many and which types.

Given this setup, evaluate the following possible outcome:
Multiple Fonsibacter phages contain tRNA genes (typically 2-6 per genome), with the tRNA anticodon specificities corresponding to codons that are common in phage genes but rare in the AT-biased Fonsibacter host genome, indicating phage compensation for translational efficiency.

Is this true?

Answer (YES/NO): NO